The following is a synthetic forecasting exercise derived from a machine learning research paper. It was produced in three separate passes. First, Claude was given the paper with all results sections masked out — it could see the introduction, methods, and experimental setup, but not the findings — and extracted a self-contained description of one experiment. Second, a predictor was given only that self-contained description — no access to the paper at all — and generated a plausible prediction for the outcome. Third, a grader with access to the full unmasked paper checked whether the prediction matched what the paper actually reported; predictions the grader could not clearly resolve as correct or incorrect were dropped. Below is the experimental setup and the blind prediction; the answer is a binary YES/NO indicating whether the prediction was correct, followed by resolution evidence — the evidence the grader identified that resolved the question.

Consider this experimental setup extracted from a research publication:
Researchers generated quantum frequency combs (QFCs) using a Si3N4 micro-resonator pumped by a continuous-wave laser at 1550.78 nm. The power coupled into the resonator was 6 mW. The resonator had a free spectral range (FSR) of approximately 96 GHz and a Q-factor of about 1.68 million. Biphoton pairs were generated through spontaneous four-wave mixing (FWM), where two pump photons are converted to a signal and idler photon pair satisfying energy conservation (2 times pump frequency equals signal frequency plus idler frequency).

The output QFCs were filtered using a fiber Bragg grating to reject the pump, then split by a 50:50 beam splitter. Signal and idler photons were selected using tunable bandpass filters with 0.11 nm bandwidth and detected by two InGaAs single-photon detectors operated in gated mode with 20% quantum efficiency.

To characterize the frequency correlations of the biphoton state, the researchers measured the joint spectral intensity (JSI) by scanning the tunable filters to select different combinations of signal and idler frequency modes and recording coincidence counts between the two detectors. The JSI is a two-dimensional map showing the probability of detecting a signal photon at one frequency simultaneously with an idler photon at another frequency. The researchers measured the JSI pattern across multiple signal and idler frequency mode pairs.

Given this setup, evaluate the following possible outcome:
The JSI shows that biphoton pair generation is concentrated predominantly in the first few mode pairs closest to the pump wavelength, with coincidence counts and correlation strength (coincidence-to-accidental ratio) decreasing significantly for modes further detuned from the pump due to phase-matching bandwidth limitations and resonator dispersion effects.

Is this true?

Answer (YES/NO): NO